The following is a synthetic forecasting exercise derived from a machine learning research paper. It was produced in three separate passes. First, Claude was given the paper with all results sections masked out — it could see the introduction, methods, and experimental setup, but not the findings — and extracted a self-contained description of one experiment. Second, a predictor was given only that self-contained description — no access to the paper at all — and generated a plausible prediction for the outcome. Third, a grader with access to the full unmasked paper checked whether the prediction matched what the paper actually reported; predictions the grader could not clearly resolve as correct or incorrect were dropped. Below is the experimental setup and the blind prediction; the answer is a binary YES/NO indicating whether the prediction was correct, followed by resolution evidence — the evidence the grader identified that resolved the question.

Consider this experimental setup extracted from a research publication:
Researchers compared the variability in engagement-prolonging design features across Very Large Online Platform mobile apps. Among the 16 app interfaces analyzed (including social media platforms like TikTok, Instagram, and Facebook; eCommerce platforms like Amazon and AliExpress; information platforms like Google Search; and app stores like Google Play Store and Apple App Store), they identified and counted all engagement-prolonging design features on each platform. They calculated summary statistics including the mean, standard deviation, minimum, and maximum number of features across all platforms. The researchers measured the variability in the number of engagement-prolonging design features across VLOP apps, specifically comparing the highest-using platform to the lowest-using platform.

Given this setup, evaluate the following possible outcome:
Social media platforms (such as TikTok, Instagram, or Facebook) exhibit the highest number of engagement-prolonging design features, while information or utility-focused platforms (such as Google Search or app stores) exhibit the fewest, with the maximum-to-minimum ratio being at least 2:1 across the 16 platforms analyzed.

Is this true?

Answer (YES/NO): YES